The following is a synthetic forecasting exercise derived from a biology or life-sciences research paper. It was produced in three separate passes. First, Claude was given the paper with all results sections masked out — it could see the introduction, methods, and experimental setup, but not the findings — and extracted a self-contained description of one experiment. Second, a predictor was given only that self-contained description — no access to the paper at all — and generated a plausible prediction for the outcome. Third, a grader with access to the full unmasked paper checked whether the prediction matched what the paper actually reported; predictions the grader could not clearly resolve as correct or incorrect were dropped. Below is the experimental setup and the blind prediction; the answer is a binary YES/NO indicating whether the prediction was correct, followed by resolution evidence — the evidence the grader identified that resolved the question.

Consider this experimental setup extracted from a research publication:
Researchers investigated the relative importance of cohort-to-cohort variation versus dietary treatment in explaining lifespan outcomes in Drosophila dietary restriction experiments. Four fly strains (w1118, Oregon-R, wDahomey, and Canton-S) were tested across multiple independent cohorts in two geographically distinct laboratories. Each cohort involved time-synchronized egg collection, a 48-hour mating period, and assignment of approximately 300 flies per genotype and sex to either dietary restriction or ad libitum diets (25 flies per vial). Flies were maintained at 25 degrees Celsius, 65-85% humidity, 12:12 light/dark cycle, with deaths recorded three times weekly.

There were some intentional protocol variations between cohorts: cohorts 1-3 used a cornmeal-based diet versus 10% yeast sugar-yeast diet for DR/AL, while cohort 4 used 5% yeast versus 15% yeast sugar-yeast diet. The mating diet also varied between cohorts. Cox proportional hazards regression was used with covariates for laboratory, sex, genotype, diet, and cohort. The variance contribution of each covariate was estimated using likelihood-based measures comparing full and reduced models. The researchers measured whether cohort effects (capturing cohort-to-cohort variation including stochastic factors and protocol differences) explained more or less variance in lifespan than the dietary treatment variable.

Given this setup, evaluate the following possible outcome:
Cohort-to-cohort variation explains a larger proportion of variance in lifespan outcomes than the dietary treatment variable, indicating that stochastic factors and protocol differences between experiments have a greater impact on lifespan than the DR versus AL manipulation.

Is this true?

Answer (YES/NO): YES